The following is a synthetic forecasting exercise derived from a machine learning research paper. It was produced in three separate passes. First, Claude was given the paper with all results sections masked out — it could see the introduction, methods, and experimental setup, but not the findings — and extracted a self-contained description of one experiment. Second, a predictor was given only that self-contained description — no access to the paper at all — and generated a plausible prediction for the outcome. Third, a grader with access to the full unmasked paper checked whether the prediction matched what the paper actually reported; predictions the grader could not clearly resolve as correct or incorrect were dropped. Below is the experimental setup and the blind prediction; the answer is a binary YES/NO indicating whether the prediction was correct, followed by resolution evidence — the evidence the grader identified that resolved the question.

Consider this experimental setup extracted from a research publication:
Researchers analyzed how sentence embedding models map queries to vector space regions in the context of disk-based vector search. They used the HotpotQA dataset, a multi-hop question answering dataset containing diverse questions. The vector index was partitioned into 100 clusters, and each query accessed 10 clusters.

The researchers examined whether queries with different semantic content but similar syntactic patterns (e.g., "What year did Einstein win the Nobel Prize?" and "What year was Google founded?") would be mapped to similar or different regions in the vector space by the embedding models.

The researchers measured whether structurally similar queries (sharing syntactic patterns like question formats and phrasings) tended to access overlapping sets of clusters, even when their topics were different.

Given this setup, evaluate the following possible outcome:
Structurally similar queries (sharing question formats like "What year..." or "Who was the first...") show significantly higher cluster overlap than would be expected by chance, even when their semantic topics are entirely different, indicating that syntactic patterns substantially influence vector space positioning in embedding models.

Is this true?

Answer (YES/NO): YES